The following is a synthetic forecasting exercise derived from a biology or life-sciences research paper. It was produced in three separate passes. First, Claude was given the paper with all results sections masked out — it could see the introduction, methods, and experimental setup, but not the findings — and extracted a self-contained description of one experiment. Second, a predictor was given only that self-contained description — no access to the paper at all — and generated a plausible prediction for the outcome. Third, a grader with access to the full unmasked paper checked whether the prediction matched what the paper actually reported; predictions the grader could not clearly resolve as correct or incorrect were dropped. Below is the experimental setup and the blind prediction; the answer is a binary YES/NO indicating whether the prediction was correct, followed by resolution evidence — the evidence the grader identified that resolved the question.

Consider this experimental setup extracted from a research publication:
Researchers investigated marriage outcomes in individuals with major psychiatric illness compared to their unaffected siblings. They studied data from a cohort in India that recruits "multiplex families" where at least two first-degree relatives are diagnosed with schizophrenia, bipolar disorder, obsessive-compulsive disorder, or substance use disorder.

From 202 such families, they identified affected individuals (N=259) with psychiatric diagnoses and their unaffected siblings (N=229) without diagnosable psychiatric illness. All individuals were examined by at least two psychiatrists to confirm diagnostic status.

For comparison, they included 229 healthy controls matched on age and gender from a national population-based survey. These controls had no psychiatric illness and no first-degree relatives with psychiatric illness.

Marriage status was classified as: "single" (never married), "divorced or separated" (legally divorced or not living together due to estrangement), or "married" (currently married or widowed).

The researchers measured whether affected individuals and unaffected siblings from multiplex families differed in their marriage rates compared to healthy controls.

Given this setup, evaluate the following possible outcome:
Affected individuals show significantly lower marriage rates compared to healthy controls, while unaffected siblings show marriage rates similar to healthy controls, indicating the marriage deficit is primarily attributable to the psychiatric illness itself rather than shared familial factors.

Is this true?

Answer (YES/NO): NO